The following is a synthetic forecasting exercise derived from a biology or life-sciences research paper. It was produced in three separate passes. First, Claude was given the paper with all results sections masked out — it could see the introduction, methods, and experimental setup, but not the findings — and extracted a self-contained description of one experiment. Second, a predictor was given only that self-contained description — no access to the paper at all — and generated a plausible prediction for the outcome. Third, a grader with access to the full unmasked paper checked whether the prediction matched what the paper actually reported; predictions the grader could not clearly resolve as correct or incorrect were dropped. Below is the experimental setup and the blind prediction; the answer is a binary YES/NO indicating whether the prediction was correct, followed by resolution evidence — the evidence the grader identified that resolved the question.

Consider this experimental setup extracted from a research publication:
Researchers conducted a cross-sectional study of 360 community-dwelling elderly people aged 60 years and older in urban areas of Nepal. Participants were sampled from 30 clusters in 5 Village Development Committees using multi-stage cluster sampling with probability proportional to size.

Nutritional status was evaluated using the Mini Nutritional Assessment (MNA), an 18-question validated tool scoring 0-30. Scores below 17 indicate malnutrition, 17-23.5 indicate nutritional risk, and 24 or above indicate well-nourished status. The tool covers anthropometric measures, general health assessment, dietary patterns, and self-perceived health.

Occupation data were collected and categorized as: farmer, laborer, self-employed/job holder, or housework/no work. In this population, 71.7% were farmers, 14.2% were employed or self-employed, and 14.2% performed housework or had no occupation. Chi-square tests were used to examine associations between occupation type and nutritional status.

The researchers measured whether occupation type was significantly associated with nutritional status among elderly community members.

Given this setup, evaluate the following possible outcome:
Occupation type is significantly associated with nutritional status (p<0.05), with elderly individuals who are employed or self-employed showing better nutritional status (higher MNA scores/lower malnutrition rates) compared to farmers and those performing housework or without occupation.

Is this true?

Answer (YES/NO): NO